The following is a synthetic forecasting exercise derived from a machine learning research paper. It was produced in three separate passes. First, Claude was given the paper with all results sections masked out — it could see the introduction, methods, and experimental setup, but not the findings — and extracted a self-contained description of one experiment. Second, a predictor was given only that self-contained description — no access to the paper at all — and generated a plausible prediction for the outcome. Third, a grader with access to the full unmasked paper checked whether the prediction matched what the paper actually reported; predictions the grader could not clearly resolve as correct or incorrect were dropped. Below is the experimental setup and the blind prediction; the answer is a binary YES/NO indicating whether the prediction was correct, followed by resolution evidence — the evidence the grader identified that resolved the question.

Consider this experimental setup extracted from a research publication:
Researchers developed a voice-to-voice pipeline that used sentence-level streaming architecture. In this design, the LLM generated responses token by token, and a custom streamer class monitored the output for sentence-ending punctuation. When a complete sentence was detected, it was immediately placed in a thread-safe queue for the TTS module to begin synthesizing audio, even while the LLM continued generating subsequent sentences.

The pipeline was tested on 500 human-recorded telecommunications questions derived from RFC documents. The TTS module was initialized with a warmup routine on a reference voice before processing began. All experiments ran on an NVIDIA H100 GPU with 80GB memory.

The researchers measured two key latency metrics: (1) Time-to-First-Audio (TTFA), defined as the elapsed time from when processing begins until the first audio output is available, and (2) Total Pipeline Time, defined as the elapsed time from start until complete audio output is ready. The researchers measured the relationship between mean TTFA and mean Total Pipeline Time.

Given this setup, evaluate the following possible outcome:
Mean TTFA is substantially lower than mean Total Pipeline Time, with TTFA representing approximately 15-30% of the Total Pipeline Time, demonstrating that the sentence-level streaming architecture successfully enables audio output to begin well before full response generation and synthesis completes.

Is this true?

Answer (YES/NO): NO